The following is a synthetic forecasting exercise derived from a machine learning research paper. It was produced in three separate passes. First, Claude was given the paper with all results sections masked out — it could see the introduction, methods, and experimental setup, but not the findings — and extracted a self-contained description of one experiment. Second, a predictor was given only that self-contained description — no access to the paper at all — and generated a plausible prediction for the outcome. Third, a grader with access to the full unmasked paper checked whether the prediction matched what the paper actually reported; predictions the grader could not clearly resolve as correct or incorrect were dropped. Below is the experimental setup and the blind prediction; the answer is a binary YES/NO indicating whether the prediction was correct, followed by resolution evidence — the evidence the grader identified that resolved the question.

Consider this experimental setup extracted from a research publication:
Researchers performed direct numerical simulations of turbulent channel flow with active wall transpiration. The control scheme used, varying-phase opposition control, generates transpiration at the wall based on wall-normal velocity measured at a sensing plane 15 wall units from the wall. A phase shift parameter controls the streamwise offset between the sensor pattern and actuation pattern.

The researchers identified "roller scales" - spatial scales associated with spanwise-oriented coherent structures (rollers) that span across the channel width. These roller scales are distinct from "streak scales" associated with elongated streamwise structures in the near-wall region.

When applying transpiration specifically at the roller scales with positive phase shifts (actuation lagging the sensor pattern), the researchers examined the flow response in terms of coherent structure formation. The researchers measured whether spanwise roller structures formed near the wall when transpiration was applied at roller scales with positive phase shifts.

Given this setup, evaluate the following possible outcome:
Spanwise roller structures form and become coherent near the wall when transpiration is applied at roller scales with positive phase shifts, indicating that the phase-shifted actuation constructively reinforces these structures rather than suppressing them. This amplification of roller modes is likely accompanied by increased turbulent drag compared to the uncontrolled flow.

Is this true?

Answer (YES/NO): YES